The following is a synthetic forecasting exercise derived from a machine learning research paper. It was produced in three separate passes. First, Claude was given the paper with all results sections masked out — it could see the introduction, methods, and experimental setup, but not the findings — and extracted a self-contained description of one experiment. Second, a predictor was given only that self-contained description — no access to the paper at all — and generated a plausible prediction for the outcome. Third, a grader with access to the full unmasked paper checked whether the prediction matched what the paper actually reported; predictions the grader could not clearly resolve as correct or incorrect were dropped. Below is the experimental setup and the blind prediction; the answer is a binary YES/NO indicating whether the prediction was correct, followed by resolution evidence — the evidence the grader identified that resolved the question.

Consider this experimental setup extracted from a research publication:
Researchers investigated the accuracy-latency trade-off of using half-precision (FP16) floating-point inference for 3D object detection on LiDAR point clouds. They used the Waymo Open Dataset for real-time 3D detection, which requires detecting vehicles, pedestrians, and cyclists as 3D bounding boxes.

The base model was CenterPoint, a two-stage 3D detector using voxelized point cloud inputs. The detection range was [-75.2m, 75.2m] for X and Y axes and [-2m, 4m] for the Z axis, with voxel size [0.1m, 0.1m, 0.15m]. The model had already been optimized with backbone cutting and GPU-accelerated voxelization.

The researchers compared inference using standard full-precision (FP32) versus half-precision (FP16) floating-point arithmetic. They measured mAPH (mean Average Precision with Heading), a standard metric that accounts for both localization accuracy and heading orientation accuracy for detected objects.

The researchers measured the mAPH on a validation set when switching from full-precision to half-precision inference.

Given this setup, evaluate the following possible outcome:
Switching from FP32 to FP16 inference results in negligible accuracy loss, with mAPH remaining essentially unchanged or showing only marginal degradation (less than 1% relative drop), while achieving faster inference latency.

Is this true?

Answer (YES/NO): NO